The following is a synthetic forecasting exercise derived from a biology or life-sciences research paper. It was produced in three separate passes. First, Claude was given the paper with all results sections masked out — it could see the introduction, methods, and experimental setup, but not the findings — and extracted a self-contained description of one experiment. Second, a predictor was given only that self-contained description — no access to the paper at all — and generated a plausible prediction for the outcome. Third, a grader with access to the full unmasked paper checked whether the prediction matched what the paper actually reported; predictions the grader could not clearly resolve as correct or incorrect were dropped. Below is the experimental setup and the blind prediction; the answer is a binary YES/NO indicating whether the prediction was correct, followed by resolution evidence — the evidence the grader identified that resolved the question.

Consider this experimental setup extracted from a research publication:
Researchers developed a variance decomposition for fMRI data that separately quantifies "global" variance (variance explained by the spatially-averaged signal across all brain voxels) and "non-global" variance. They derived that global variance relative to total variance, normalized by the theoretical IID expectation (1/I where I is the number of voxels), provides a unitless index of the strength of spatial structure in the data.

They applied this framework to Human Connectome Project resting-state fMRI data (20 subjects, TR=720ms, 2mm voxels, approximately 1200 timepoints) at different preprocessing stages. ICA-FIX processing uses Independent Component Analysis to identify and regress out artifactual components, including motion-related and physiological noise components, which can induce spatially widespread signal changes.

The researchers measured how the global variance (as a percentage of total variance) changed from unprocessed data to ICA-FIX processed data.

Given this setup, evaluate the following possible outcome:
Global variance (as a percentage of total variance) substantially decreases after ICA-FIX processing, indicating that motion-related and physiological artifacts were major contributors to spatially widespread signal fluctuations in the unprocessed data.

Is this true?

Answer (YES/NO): YES